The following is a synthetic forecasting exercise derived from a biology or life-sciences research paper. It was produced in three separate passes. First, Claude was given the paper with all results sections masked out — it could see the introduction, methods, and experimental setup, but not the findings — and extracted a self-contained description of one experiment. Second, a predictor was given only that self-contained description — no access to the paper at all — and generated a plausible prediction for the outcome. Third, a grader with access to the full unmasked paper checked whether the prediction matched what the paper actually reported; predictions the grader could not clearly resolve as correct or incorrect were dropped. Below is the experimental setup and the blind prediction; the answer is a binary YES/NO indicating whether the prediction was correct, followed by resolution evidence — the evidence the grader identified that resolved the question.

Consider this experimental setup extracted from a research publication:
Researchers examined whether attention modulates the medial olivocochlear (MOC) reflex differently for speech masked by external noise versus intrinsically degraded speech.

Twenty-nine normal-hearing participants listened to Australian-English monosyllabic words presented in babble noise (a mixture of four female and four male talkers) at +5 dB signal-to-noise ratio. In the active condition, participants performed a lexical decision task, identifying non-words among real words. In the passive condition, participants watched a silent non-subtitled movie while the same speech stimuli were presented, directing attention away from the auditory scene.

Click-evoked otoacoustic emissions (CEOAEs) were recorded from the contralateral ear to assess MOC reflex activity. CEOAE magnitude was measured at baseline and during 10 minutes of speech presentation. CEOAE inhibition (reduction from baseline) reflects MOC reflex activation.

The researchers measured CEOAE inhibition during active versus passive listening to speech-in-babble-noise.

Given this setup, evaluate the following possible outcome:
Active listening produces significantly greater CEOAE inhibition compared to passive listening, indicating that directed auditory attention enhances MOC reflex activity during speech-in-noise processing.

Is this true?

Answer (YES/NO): NO